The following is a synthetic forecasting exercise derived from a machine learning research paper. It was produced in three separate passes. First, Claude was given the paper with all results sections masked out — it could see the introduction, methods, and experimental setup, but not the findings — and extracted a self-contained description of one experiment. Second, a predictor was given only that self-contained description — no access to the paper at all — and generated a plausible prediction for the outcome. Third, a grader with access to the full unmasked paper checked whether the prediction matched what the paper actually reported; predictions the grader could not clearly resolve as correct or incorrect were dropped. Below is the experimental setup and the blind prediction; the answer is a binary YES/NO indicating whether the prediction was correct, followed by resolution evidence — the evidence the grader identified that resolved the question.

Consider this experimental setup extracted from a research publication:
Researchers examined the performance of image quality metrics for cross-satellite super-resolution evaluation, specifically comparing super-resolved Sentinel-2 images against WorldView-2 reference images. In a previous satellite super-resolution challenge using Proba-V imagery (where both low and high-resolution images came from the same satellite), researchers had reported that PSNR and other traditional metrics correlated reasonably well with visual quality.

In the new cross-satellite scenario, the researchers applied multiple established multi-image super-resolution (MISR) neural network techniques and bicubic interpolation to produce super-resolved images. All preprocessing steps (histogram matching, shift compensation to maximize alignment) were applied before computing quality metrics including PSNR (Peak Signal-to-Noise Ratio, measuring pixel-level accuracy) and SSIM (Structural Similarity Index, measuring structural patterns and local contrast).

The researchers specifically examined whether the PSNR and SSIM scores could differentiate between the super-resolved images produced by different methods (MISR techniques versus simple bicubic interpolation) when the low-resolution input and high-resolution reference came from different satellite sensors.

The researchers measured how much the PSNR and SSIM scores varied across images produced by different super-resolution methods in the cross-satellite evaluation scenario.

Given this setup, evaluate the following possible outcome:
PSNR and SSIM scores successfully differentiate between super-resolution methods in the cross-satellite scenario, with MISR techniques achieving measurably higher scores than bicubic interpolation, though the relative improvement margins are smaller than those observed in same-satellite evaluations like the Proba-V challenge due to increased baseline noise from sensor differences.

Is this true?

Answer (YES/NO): NO